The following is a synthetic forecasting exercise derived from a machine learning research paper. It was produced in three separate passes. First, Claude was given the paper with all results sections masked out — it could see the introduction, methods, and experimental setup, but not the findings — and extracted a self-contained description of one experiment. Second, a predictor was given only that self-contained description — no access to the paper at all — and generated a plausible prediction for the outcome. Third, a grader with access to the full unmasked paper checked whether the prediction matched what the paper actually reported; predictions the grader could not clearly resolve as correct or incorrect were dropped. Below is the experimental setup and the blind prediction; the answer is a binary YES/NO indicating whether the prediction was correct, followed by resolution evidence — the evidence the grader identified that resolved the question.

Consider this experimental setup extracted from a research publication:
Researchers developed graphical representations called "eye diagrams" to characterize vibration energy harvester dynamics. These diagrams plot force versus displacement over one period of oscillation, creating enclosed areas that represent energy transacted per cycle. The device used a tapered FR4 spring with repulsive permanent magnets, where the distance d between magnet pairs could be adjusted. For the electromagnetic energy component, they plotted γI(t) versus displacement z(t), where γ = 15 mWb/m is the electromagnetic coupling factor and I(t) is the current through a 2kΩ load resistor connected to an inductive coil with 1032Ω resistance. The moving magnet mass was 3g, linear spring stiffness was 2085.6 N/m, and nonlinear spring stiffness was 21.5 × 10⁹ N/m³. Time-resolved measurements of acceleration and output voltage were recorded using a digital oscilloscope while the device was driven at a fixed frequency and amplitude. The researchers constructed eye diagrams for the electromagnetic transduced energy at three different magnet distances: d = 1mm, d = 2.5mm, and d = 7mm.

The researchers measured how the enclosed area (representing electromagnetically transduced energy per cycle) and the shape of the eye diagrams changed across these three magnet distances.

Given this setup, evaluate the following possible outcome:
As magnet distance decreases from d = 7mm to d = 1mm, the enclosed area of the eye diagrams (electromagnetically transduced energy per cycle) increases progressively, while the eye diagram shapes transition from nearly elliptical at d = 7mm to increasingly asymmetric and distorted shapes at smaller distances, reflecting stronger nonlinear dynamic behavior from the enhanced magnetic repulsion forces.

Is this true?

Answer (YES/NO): NO